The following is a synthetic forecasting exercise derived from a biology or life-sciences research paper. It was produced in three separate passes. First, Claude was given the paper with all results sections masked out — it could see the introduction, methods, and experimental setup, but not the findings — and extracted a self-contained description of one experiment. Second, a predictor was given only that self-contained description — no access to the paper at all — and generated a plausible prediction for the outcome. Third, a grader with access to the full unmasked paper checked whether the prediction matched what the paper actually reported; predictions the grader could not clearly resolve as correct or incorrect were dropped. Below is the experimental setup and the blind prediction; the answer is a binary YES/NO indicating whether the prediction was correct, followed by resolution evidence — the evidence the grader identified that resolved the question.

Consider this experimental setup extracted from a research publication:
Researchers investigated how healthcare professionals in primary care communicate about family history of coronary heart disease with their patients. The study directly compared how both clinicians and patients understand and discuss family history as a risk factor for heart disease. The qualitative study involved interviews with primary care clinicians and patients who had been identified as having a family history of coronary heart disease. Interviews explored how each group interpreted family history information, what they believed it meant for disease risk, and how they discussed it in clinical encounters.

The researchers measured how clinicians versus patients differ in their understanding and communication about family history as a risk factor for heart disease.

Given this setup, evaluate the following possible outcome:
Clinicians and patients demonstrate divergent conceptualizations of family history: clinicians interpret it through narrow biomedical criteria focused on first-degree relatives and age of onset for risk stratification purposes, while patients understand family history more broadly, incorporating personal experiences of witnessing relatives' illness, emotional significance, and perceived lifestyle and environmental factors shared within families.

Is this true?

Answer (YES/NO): NO